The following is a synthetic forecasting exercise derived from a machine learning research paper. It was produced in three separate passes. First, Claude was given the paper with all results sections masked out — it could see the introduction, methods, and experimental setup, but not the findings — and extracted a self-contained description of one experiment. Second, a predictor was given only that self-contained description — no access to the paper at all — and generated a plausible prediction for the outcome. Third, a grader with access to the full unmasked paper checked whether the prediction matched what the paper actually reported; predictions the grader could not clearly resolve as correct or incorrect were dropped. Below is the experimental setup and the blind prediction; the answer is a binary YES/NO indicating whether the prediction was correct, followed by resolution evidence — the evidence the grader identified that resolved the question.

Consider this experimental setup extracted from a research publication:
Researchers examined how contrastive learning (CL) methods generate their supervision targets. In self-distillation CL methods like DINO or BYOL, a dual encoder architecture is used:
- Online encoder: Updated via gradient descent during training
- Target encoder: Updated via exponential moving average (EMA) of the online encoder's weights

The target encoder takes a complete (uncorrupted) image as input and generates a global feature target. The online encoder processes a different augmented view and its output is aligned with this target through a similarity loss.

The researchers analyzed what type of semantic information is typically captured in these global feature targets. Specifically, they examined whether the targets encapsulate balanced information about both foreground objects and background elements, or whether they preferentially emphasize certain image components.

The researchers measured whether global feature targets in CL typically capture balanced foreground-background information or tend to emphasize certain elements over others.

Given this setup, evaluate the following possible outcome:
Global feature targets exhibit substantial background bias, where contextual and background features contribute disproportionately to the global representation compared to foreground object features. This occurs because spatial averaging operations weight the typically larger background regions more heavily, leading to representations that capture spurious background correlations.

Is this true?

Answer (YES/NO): NO